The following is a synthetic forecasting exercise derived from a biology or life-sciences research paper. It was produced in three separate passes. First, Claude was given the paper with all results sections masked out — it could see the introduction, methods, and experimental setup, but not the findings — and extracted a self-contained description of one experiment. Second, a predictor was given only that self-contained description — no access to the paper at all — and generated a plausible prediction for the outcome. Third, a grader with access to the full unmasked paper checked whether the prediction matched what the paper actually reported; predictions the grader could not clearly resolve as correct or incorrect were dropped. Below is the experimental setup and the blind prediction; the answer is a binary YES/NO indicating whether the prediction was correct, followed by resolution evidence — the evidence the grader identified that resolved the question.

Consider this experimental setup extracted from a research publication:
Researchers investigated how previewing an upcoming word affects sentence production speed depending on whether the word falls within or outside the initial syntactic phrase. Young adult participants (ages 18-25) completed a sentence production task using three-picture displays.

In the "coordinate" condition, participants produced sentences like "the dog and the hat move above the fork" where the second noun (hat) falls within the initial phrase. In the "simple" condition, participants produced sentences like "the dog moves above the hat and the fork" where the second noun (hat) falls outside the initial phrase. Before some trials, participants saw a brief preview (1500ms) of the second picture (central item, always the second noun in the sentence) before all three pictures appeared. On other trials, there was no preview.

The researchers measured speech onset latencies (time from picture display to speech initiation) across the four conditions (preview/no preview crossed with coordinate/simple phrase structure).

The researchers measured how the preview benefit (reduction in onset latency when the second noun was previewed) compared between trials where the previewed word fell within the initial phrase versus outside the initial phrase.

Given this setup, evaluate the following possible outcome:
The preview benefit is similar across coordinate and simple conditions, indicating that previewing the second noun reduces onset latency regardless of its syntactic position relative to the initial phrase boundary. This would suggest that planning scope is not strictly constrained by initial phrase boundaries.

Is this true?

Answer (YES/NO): NO